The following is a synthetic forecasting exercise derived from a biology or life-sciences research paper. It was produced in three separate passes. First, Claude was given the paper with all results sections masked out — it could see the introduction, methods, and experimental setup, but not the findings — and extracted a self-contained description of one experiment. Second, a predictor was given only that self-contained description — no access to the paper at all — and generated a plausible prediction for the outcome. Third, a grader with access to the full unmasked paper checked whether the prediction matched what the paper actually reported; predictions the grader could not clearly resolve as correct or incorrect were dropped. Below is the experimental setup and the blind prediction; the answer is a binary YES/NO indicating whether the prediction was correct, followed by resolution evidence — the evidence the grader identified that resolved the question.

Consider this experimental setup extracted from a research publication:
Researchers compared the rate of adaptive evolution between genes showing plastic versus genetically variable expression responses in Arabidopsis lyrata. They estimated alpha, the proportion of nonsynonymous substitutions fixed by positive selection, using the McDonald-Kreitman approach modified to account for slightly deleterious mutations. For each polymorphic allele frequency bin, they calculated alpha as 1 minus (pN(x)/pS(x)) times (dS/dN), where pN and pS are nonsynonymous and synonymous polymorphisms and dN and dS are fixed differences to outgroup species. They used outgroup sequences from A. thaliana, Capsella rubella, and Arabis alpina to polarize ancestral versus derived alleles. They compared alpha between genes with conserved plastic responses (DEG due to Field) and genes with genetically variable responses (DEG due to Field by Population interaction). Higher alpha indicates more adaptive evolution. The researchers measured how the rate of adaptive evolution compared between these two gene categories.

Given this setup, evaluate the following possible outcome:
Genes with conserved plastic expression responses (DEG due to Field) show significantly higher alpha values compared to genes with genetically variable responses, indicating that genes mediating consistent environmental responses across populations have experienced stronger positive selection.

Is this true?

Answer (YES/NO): NO